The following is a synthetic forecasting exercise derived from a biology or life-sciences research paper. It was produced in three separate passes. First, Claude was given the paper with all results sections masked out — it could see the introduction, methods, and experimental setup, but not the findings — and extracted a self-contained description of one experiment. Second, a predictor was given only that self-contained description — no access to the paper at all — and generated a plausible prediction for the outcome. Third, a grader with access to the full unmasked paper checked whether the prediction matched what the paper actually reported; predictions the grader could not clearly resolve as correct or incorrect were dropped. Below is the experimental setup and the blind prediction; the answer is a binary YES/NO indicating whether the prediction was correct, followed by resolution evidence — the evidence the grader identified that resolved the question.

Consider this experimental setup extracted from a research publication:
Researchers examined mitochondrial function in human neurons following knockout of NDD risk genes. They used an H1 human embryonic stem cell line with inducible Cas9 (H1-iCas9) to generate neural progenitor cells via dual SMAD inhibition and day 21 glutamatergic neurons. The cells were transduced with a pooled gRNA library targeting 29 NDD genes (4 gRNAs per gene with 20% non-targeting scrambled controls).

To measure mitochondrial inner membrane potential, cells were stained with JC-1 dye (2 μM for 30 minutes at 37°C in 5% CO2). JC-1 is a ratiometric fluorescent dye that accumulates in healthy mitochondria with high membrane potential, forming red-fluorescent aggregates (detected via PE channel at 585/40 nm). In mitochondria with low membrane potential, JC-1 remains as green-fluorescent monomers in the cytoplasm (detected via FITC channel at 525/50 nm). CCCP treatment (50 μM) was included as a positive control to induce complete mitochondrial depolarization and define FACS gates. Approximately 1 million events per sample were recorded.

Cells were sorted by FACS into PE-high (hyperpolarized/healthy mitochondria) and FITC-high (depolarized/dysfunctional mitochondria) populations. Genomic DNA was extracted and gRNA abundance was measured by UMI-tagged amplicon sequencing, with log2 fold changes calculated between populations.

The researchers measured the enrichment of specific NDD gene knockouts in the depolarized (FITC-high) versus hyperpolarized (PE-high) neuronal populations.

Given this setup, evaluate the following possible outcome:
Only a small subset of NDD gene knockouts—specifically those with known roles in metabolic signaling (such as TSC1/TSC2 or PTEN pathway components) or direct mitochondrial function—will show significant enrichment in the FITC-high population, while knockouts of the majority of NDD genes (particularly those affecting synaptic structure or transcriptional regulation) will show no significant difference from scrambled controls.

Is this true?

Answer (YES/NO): NO